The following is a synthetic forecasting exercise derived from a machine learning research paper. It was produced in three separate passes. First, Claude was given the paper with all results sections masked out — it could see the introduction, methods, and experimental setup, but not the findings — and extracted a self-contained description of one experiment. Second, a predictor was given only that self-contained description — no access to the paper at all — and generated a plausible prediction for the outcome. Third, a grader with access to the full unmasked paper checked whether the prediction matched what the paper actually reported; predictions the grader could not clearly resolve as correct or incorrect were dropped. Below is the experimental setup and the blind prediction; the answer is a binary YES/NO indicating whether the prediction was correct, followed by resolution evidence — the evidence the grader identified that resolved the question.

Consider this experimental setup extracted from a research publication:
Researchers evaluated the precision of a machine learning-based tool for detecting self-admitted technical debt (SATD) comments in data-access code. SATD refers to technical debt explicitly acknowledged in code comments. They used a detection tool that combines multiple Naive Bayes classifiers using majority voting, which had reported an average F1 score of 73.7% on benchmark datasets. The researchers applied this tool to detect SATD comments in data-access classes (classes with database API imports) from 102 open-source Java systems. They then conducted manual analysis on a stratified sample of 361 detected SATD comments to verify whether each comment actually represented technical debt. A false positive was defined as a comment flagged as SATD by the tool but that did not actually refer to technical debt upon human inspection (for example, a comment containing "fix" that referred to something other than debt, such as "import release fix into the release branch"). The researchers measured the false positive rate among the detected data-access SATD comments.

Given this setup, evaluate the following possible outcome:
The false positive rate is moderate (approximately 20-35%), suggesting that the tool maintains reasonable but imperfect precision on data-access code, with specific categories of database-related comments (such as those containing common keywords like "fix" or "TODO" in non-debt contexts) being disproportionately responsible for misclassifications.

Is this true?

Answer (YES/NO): YES